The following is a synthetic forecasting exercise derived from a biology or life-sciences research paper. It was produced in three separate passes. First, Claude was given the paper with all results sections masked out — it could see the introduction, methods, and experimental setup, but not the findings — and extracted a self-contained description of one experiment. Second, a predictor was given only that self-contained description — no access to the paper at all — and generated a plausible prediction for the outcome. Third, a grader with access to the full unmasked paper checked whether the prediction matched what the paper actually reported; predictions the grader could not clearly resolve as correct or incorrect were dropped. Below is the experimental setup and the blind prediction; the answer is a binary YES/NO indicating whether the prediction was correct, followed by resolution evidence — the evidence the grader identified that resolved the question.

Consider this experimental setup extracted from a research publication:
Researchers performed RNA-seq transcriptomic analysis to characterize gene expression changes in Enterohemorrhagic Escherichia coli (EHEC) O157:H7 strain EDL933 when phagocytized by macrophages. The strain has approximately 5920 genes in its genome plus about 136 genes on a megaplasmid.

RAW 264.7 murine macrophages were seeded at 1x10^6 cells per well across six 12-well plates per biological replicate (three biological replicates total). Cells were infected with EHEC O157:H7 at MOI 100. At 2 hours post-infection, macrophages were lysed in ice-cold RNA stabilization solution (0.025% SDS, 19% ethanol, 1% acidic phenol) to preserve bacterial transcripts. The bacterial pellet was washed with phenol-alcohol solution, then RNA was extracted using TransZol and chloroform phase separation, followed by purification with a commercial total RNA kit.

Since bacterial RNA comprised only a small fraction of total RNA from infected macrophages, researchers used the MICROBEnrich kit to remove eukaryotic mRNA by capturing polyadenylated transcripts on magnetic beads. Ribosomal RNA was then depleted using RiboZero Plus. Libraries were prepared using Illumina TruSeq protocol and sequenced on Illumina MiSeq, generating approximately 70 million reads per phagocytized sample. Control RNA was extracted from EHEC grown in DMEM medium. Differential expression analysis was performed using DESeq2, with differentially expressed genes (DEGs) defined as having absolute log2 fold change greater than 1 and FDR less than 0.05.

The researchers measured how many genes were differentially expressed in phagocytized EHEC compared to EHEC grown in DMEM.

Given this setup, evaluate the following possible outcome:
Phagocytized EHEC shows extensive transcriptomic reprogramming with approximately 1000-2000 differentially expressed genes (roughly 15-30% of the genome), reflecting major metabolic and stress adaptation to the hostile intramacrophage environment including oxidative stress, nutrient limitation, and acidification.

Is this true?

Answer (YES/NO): NO